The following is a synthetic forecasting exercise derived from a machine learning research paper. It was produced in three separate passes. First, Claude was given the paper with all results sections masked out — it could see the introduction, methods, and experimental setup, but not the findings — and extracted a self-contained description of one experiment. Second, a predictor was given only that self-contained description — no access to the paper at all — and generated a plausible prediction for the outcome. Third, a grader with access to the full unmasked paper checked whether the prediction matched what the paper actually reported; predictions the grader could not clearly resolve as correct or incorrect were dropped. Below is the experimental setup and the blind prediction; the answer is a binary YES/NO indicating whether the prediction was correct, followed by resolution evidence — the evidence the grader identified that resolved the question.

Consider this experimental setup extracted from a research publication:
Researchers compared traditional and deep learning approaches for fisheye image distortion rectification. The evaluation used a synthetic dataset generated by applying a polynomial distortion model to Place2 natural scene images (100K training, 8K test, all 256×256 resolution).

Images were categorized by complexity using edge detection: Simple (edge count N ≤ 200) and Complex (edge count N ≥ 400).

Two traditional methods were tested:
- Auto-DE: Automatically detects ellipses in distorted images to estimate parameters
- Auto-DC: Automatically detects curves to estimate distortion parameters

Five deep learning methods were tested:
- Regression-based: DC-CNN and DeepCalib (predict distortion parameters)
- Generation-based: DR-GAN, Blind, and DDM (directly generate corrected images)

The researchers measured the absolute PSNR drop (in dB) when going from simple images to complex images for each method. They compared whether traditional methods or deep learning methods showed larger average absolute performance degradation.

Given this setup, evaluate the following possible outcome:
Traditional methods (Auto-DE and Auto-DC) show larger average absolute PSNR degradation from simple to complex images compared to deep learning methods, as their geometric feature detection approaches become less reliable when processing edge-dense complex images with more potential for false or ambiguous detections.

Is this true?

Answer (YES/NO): NO